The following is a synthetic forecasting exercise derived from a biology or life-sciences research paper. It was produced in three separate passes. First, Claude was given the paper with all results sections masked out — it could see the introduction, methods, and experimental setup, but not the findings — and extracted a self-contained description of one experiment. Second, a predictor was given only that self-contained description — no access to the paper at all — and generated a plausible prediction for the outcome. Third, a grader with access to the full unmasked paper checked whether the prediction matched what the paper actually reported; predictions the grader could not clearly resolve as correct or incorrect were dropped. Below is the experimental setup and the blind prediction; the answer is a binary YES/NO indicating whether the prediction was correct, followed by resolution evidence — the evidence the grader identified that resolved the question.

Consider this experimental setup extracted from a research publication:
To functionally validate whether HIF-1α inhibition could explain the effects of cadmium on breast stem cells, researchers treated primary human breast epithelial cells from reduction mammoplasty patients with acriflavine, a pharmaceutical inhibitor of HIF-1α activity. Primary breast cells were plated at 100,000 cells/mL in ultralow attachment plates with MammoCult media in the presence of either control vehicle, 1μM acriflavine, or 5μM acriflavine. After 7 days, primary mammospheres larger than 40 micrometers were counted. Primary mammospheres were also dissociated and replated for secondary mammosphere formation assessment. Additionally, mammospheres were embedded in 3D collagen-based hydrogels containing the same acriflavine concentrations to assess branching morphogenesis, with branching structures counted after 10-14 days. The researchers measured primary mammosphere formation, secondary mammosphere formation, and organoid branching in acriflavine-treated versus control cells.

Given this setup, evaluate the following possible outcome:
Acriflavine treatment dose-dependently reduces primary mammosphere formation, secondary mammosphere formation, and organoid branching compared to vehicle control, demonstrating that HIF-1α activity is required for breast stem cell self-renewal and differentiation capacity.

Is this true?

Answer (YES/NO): NO